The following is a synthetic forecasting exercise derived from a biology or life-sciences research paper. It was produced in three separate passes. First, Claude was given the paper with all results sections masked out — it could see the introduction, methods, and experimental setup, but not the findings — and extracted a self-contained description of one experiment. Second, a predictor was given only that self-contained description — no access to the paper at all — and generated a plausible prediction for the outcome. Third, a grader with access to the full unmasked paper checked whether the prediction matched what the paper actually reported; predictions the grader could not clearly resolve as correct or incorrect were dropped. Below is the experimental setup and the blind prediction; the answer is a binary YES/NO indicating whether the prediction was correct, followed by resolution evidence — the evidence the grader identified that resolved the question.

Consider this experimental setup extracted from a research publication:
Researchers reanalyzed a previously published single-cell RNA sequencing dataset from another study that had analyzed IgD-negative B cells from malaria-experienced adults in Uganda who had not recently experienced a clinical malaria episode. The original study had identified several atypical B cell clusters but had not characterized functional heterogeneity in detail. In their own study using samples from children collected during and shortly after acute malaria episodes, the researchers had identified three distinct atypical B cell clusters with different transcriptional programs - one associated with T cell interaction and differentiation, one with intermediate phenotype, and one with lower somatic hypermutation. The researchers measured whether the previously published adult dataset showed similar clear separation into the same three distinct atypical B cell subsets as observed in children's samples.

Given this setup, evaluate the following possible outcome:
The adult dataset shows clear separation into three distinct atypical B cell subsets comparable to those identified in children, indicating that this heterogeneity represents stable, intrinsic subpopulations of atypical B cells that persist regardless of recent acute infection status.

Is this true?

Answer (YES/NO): NO